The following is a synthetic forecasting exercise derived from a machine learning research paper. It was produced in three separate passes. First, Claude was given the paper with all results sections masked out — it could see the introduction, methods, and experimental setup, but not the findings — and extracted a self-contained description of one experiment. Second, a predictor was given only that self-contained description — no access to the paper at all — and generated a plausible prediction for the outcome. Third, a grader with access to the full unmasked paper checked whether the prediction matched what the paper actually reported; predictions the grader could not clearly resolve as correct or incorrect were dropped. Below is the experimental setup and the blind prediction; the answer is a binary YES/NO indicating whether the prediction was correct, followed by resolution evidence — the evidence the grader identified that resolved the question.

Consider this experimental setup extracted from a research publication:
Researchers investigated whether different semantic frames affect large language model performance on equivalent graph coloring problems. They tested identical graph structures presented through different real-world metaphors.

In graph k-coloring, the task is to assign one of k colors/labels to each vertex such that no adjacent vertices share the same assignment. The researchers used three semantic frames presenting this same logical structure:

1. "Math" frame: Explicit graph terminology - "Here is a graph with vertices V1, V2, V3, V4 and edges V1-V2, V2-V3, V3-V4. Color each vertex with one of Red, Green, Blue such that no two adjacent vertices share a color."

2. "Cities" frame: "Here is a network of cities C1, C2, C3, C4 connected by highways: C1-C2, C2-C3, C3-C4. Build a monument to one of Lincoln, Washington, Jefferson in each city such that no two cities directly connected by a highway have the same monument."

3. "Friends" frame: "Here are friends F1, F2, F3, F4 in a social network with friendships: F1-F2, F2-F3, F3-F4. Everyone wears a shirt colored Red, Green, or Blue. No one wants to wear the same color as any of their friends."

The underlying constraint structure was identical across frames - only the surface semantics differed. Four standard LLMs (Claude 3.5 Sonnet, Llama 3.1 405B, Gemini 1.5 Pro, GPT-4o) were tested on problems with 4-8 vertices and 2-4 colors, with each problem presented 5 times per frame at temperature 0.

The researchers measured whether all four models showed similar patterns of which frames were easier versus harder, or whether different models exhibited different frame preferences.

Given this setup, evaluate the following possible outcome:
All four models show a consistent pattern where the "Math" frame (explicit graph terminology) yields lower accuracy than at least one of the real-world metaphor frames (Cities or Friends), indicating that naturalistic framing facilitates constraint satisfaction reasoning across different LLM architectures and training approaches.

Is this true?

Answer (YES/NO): NO